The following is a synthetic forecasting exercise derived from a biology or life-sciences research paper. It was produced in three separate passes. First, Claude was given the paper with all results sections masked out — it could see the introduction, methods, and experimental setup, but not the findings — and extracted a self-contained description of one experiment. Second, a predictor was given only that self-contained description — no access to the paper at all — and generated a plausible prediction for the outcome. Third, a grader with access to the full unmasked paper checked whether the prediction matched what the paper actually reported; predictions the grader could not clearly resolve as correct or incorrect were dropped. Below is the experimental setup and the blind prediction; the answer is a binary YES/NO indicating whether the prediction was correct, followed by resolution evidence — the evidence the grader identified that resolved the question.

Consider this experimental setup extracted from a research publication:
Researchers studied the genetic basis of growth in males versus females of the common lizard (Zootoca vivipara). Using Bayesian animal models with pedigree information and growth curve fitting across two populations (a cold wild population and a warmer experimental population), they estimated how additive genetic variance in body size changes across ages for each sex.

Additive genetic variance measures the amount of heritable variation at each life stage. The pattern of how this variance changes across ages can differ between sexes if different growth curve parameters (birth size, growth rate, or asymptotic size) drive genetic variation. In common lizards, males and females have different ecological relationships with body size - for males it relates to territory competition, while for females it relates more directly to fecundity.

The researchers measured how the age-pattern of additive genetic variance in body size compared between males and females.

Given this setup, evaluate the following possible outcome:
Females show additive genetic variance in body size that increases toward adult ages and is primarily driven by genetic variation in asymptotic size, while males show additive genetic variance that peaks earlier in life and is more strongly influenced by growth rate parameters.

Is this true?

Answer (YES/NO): YES